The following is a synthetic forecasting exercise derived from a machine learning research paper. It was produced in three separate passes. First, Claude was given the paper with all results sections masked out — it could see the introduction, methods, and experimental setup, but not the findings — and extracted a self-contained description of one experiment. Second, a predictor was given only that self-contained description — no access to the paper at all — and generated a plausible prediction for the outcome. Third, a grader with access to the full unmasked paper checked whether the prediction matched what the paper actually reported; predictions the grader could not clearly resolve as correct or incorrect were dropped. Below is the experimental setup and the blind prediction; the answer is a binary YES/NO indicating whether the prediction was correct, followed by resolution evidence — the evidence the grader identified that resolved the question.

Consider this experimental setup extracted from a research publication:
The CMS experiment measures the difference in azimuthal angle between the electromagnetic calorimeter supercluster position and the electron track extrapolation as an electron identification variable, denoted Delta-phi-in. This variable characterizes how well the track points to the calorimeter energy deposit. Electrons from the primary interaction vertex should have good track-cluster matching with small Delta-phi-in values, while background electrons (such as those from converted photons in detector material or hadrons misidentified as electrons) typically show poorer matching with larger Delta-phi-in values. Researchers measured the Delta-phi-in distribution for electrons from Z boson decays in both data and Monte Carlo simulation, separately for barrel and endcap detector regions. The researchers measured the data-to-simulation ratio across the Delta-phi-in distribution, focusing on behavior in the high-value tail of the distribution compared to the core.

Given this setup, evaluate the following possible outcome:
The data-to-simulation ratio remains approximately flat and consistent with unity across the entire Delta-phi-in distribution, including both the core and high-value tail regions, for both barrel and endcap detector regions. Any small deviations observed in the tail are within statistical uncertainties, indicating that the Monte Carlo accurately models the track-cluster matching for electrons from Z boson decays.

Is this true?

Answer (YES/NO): NO